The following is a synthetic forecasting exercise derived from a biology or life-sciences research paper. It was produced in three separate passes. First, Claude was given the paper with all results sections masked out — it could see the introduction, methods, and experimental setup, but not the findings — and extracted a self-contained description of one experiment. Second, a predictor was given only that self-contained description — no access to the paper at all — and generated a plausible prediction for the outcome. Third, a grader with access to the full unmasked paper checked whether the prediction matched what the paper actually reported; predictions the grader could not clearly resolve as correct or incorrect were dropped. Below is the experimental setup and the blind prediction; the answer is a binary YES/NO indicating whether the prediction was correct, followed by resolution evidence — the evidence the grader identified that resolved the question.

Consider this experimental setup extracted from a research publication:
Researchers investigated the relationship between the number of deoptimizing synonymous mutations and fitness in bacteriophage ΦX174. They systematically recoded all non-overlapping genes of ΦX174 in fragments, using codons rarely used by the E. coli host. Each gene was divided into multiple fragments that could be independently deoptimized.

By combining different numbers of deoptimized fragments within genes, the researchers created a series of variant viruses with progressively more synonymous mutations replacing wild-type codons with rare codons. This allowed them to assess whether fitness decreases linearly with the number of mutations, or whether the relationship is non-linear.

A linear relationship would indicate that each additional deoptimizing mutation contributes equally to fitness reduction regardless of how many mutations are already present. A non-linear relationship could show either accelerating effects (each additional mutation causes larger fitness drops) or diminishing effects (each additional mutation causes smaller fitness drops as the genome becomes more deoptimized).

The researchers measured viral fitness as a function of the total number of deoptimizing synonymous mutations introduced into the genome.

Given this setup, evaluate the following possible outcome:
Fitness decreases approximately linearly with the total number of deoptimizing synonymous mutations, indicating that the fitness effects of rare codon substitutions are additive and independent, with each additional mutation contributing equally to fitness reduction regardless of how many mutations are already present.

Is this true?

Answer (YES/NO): NO